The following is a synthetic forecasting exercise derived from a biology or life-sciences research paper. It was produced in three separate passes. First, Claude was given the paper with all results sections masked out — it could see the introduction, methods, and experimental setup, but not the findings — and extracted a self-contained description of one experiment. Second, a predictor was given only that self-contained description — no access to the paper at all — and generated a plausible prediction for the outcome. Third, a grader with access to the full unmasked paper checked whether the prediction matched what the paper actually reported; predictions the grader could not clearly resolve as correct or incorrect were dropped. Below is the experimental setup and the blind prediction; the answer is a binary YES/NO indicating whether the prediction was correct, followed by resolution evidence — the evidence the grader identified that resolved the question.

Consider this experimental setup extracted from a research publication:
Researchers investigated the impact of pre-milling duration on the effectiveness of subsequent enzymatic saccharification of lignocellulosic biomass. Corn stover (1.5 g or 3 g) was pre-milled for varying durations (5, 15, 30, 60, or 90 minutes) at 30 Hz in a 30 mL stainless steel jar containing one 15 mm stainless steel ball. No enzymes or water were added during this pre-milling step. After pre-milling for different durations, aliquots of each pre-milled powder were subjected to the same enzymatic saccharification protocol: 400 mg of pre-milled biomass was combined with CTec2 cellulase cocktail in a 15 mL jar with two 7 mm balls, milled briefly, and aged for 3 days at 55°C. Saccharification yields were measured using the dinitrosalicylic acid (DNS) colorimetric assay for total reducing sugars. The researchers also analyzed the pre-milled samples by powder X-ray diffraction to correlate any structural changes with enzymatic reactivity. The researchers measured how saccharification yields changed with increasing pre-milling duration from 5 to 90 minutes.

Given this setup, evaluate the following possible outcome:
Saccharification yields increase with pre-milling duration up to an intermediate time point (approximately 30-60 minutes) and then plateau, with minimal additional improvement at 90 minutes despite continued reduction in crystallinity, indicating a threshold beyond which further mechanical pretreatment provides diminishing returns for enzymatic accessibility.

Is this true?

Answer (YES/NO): NO